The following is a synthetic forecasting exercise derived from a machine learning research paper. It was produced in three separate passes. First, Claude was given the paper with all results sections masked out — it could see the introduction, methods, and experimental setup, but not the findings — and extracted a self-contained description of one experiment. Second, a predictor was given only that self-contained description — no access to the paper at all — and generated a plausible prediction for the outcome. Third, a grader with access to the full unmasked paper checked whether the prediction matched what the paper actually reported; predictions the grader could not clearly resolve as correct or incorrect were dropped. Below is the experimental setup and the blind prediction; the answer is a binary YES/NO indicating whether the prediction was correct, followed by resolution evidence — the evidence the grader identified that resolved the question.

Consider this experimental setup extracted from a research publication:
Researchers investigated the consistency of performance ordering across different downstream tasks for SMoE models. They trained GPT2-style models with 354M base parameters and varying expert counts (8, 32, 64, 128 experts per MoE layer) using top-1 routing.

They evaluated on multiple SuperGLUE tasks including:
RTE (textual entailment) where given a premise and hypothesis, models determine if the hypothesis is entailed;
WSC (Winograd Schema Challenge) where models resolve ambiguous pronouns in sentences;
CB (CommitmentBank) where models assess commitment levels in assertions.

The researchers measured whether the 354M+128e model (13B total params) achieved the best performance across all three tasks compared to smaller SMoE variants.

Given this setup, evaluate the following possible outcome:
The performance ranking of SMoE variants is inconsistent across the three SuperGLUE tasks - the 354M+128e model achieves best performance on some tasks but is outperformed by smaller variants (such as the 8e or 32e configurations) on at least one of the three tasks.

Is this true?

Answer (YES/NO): YES